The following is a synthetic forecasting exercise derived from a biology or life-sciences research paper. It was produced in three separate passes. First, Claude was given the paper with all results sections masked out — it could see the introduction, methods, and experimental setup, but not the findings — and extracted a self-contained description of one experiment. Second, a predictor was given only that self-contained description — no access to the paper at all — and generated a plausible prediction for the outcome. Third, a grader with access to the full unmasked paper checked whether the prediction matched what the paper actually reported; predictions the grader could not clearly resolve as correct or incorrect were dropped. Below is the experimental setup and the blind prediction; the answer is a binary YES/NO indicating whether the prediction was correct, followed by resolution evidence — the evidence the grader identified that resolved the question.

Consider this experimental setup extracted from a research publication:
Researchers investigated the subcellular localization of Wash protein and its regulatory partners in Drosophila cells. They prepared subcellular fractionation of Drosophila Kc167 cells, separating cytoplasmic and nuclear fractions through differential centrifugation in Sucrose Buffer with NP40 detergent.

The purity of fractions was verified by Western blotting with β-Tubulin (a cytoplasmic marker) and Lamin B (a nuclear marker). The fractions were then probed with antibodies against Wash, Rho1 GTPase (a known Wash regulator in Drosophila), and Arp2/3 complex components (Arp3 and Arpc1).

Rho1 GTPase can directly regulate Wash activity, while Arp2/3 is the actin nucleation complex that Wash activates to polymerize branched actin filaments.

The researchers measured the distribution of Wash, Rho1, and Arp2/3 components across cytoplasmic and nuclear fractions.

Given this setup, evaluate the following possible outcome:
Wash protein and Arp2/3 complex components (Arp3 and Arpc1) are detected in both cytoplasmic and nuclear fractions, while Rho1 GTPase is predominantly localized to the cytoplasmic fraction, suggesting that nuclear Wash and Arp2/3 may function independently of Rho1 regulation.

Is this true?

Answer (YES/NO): YES